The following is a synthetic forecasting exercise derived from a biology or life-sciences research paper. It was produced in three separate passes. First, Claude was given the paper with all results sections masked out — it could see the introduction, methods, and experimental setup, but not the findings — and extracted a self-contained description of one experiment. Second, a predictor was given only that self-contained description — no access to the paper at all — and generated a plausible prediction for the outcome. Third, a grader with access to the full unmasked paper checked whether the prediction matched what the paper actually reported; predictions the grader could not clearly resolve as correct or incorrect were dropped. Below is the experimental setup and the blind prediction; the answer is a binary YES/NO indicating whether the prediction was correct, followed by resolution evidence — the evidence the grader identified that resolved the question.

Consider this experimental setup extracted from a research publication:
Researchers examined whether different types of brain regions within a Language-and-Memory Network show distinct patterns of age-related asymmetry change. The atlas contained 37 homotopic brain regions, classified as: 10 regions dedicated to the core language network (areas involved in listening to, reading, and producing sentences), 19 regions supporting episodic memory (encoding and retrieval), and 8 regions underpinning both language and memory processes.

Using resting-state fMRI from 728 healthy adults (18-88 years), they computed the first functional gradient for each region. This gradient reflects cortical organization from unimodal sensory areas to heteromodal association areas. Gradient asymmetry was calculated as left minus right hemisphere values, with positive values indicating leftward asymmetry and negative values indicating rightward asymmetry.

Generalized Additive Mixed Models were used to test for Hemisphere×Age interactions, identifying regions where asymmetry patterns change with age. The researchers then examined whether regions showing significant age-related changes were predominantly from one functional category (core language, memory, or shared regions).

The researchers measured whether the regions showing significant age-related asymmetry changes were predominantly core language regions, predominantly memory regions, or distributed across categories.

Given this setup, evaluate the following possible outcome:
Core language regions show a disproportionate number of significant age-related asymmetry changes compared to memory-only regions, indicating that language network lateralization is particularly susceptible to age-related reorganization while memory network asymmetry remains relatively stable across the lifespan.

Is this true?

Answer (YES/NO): NO